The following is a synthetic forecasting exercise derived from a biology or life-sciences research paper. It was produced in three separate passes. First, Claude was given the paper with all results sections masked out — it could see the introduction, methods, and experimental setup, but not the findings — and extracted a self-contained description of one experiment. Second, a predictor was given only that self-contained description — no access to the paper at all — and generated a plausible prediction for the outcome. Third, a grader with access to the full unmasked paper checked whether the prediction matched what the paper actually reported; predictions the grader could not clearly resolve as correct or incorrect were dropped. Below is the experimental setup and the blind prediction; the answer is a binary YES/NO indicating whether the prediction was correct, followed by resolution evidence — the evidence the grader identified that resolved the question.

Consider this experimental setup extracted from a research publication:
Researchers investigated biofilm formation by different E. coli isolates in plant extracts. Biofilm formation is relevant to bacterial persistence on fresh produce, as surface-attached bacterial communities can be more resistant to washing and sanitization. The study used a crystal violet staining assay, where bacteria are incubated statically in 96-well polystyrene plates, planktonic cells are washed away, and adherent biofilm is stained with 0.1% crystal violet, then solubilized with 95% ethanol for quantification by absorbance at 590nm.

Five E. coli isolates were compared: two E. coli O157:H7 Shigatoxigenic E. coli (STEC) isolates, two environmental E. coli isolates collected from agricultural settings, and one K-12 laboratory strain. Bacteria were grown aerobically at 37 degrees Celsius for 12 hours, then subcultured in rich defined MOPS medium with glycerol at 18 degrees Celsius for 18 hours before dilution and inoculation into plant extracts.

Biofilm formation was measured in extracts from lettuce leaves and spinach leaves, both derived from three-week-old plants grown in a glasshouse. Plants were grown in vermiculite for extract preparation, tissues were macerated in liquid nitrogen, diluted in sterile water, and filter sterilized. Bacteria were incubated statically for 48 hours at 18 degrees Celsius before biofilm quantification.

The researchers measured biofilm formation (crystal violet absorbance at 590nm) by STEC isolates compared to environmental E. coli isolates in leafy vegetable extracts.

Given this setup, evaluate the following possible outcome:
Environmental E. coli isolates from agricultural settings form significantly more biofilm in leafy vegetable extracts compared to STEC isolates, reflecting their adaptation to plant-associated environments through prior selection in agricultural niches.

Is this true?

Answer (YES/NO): NO